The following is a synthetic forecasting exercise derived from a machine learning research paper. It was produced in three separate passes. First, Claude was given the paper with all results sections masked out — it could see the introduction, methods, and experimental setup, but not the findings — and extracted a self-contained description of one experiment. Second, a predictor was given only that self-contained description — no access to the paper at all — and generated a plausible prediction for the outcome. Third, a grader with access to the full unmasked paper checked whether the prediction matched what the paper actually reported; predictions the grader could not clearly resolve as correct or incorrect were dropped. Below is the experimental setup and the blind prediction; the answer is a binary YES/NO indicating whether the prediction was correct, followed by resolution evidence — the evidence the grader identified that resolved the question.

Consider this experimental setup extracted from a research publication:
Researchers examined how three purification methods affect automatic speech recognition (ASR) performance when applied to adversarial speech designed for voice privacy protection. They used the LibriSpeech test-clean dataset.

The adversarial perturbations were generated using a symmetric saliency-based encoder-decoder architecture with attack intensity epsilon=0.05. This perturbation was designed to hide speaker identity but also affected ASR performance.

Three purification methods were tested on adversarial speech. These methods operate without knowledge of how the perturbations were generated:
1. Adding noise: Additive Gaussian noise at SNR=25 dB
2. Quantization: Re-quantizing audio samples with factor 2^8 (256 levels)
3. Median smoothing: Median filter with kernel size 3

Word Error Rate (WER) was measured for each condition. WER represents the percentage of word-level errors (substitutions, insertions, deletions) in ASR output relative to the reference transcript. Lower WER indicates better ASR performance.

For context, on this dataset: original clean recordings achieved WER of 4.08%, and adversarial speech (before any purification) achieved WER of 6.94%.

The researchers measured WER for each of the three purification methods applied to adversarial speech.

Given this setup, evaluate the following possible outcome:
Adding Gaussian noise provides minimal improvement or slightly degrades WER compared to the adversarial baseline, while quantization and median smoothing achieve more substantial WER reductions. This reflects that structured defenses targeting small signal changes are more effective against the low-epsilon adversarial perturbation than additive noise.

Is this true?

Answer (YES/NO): NO